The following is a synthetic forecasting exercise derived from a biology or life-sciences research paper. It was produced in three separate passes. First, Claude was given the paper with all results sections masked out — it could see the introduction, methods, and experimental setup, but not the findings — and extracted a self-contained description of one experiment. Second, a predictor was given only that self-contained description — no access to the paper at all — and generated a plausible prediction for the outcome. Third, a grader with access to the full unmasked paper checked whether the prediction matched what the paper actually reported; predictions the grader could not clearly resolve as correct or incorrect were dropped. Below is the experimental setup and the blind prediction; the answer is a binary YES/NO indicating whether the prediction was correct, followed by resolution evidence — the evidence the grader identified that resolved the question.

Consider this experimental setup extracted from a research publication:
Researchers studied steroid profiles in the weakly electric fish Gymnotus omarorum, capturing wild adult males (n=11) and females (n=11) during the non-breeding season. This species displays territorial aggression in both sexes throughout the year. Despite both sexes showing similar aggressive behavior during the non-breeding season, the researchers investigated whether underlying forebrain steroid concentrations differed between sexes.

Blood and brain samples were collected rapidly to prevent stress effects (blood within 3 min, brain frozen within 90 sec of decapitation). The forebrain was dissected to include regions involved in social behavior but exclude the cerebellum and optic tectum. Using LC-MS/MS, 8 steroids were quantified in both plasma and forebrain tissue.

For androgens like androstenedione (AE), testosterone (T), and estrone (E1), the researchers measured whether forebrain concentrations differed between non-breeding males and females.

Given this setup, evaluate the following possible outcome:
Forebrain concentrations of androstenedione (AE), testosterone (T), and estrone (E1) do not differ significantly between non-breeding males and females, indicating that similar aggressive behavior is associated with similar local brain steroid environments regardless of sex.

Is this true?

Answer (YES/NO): NO